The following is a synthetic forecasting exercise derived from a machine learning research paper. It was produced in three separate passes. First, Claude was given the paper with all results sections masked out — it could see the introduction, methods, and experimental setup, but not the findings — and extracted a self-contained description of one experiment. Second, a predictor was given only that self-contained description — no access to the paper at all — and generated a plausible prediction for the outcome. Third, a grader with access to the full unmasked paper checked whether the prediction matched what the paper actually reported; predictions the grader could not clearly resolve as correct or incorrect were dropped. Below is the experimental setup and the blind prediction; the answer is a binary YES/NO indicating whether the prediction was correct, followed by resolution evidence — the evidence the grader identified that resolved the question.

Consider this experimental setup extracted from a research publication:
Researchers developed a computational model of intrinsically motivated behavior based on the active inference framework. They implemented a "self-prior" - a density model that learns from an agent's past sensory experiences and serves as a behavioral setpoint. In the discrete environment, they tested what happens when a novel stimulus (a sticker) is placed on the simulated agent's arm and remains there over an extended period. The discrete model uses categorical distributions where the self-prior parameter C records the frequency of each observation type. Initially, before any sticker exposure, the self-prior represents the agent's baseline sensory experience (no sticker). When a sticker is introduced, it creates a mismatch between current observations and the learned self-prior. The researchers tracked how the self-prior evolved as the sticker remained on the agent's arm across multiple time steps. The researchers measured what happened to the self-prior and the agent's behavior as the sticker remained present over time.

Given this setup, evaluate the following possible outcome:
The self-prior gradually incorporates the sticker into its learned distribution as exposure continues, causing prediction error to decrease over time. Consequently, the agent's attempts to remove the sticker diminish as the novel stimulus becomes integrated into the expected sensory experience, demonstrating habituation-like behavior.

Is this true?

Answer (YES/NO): YES